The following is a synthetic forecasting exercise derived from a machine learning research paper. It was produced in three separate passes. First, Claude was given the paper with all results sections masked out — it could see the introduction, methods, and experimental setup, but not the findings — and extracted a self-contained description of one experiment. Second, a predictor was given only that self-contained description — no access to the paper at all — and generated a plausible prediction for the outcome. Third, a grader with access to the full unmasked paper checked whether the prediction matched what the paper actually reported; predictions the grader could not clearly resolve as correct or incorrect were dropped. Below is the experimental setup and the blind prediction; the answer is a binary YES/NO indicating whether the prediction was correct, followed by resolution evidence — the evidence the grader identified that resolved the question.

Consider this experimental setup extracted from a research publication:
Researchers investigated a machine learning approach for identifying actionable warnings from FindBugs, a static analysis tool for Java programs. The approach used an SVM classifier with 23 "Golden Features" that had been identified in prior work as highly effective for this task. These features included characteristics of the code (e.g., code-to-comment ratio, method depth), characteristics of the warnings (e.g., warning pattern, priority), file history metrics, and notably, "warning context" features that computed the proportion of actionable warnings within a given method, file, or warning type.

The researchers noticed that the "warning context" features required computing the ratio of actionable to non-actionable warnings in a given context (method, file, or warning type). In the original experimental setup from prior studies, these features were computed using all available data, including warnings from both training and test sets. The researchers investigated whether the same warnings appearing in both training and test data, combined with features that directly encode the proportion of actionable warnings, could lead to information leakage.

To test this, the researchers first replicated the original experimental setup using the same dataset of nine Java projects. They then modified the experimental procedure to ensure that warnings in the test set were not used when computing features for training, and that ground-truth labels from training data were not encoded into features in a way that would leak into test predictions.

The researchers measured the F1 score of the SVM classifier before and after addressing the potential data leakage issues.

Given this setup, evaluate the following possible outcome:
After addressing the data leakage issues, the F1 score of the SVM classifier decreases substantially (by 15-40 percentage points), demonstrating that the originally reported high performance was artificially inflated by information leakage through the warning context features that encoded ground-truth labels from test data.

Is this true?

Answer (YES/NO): NO